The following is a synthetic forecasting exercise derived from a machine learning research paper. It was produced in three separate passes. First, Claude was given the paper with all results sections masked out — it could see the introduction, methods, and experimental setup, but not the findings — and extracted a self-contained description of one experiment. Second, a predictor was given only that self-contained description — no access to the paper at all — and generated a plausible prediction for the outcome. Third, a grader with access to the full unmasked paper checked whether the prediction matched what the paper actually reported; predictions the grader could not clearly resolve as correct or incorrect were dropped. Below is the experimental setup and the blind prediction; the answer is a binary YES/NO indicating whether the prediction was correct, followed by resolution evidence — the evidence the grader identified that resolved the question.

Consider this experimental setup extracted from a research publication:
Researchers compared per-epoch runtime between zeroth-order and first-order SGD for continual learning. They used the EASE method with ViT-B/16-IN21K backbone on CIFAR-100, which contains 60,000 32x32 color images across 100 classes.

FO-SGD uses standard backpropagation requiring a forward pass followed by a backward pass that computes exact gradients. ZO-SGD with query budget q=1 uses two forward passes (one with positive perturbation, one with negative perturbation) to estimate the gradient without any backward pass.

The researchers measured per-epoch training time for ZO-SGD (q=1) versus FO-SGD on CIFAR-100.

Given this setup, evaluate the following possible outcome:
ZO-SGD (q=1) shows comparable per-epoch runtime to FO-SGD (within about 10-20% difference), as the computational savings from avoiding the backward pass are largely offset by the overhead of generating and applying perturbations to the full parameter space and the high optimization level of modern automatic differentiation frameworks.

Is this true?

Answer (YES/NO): NO